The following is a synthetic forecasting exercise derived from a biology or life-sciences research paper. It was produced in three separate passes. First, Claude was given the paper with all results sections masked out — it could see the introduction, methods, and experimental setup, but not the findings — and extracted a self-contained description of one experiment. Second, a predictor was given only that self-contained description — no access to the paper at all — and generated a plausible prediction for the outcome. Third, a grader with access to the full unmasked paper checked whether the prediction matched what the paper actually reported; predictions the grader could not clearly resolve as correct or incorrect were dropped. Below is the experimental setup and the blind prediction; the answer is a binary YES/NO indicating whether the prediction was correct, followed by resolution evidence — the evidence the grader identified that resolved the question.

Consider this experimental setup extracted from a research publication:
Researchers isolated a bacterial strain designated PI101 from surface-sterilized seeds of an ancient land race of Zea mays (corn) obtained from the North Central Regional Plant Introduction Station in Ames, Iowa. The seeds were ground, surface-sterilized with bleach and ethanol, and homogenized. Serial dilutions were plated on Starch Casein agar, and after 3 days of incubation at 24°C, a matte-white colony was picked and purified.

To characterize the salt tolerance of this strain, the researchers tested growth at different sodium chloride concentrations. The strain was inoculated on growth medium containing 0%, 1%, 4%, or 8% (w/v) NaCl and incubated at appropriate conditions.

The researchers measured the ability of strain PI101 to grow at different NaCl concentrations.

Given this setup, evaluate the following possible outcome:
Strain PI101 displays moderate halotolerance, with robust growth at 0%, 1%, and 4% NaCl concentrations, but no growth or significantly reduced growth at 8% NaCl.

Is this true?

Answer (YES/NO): NO